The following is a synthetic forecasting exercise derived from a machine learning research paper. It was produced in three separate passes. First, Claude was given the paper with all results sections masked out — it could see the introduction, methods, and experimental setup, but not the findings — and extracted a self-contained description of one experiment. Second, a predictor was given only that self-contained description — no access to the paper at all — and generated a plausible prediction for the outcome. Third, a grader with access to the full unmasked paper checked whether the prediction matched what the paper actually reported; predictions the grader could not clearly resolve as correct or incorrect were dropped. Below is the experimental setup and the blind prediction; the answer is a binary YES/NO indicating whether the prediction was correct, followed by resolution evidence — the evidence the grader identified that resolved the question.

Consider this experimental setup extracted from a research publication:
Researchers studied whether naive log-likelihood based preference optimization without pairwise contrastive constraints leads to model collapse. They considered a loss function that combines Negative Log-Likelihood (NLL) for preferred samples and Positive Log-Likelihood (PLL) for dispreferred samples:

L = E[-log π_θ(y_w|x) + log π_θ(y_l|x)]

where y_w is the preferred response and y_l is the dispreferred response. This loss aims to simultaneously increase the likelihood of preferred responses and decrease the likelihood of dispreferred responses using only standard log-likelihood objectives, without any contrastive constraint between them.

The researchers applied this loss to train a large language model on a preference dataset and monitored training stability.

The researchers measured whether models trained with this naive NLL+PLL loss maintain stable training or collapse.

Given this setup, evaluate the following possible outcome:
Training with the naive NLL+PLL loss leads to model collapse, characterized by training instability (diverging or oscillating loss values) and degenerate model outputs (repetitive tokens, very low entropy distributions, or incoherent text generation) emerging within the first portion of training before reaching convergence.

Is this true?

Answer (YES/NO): YES